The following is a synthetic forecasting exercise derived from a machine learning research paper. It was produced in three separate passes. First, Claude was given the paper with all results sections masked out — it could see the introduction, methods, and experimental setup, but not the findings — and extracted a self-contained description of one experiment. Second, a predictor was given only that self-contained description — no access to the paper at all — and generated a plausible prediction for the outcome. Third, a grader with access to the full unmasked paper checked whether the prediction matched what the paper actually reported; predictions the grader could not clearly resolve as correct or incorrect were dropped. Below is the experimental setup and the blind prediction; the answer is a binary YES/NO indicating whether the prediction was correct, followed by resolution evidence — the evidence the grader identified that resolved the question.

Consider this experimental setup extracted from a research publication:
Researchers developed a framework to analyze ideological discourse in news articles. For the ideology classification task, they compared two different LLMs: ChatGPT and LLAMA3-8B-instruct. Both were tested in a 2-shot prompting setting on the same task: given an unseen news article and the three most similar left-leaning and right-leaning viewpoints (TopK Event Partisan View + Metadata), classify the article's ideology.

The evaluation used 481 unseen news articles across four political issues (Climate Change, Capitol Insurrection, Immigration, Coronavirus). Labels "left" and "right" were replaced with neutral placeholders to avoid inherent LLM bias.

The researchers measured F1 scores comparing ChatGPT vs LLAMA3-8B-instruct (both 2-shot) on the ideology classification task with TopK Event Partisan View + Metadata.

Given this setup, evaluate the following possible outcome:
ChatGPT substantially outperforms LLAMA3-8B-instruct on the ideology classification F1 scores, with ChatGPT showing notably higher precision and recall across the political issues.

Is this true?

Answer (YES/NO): NO